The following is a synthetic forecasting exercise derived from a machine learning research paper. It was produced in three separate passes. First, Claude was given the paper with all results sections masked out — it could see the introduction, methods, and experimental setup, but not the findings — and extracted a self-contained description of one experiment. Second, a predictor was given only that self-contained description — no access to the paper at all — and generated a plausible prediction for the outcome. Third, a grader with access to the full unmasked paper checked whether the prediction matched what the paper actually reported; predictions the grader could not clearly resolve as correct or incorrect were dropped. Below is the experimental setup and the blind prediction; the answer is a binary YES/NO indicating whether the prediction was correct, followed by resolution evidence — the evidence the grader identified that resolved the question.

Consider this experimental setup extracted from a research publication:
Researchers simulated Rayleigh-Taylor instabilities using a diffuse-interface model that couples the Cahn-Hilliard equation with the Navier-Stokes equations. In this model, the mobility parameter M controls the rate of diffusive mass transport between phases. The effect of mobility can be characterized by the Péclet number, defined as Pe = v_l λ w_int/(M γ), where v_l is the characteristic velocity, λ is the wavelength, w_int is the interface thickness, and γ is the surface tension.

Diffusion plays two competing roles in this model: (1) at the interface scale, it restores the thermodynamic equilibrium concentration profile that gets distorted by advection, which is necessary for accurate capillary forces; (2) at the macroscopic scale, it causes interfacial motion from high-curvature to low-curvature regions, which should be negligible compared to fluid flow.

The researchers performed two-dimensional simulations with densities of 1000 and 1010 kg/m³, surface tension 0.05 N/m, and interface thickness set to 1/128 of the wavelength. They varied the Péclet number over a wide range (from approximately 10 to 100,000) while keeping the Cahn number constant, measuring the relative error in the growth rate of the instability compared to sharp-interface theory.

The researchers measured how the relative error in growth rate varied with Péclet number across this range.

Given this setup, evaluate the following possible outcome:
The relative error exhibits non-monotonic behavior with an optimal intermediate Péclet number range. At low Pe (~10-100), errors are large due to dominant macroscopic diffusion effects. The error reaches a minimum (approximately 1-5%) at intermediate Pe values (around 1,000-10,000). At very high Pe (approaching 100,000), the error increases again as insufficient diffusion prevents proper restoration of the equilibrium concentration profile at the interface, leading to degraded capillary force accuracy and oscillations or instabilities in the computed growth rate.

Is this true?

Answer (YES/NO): NO